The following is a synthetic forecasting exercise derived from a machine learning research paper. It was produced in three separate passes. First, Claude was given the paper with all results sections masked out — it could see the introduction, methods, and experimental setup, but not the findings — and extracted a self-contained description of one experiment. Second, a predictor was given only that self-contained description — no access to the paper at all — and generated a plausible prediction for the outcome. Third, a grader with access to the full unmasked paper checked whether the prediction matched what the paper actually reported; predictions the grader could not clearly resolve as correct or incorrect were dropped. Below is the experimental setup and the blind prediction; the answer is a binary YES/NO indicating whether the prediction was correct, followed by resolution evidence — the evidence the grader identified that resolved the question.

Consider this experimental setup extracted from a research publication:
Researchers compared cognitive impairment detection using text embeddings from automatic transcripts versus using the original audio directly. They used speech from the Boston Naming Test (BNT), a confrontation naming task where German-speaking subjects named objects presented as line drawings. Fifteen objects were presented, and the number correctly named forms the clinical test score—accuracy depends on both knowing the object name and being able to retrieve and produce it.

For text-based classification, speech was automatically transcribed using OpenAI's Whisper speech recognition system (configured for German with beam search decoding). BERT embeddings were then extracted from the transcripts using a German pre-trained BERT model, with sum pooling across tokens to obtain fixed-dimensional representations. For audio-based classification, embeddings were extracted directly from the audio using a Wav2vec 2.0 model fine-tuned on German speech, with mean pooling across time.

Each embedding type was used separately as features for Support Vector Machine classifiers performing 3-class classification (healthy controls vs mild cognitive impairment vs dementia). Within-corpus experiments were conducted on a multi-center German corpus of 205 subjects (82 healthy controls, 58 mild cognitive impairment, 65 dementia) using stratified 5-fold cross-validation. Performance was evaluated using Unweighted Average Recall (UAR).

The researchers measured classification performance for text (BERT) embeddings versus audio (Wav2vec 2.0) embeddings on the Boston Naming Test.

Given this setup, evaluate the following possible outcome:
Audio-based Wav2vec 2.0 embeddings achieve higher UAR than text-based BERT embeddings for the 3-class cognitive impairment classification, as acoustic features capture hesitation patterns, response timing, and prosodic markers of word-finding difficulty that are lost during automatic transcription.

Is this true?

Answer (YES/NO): YES